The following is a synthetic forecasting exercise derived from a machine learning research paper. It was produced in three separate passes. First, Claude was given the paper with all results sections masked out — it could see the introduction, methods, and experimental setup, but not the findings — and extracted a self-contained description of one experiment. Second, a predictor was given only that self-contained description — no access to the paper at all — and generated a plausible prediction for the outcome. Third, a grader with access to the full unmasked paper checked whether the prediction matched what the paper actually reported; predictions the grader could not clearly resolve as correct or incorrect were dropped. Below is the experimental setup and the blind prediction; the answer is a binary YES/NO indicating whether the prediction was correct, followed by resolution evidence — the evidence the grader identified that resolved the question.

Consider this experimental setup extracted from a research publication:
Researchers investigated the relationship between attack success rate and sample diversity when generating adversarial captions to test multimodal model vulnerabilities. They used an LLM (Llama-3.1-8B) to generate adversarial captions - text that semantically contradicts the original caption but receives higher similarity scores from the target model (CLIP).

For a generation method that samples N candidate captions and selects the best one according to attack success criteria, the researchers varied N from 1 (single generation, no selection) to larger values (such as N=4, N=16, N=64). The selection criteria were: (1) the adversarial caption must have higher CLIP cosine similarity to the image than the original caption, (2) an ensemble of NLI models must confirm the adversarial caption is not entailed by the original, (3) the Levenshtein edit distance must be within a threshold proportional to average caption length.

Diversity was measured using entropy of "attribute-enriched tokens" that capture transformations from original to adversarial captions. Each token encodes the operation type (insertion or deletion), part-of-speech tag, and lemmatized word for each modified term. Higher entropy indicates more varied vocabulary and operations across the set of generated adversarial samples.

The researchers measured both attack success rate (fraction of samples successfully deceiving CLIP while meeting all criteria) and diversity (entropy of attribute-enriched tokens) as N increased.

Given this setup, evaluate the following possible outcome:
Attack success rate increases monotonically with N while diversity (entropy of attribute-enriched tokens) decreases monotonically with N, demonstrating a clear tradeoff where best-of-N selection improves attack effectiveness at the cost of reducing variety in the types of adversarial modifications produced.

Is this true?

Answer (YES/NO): NO